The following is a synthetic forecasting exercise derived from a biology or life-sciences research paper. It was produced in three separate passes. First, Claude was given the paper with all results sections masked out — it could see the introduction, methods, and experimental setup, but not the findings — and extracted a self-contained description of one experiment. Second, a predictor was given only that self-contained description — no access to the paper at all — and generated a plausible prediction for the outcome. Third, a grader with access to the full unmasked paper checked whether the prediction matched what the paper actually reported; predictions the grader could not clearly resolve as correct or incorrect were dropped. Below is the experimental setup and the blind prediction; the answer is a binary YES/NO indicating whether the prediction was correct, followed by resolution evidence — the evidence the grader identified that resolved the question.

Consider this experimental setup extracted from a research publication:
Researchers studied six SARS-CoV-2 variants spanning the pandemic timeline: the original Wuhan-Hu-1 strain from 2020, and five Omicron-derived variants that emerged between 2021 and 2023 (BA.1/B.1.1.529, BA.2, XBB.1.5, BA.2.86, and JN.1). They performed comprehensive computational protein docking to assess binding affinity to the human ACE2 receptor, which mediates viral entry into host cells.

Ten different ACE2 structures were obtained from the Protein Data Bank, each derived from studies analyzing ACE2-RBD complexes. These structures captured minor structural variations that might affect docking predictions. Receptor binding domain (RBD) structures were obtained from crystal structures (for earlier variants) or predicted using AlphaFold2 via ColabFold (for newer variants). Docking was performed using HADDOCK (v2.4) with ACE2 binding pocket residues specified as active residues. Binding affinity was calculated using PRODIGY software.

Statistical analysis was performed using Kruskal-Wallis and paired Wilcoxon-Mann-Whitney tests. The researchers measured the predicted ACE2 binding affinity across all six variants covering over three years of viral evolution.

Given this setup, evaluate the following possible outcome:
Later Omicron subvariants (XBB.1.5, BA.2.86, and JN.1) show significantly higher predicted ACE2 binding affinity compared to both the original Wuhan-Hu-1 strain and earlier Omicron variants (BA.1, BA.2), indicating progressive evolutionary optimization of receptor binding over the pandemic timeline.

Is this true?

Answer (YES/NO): NO